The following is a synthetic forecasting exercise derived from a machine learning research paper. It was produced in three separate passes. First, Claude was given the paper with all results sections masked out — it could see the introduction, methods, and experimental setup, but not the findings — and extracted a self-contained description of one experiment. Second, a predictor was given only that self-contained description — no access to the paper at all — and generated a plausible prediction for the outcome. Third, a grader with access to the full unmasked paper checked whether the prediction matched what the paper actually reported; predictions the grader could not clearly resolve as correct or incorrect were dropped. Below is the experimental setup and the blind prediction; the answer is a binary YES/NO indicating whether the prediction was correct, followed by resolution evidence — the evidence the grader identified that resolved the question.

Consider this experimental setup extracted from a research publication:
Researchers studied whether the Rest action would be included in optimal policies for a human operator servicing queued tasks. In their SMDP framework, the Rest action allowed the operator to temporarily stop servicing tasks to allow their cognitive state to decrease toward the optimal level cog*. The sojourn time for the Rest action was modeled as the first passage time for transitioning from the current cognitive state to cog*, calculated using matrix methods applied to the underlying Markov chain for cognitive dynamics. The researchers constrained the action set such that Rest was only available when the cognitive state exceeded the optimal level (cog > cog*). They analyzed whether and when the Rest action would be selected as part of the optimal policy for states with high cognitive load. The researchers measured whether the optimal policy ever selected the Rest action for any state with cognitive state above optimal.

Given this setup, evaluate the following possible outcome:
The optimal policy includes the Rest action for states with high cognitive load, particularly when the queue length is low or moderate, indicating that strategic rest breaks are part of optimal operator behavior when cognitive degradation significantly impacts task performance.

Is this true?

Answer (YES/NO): YES